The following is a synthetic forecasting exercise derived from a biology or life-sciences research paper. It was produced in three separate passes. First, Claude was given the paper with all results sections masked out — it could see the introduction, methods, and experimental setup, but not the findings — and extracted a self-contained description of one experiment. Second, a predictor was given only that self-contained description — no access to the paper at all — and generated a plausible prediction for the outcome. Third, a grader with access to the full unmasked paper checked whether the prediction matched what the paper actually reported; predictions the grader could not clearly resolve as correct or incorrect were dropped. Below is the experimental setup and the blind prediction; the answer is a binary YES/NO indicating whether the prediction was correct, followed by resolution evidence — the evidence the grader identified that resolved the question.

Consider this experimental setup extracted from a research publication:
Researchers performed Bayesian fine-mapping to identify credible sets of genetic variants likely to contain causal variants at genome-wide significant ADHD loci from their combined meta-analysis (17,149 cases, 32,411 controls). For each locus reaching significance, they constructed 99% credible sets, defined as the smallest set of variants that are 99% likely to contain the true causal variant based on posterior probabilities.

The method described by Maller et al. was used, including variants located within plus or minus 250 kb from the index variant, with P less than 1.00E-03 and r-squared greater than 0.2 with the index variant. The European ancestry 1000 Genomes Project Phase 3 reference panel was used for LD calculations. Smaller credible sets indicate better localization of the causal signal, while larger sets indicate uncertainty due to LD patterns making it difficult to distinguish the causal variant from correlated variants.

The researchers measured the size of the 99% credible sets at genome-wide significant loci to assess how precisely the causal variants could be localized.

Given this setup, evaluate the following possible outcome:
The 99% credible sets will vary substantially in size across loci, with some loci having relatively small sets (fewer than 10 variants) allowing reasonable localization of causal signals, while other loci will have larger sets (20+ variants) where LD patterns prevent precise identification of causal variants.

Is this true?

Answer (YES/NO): YES